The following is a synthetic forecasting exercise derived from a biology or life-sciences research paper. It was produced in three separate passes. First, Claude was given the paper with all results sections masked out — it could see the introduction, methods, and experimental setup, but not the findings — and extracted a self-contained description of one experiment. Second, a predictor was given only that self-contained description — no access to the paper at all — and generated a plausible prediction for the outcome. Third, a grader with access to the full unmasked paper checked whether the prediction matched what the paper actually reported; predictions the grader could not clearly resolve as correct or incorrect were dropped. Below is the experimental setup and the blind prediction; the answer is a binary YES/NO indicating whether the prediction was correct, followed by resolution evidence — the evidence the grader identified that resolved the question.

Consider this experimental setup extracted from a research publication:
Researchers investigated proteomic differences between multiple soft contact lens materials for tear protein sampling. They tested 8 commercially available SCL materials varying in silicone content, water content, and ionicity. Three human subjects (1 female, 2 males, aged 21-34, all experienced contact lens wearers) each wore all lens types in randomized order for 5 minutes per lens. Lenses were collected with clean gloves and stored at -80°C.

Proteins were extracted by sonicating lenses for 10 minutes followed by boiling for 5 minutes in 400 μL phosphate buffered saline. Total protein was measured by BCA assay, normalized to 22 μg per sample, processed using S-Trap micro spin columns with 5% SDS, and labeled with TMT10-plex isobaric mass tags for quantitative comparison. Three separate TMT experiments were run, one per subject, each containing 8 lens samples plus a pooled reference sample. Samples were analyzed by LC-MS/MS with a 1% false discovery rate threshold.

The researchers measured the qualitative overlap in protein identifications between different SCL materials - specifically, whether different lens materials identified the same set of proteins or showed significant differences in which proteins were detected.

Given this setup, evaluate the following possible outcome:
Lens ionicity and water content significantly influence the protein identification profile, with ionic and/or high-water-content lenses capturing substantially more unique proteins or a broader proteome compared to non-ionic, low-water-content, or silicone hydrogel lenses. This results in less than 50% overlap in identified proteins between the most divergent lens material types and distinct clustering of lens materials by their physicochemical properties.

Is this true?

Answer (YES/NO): NO